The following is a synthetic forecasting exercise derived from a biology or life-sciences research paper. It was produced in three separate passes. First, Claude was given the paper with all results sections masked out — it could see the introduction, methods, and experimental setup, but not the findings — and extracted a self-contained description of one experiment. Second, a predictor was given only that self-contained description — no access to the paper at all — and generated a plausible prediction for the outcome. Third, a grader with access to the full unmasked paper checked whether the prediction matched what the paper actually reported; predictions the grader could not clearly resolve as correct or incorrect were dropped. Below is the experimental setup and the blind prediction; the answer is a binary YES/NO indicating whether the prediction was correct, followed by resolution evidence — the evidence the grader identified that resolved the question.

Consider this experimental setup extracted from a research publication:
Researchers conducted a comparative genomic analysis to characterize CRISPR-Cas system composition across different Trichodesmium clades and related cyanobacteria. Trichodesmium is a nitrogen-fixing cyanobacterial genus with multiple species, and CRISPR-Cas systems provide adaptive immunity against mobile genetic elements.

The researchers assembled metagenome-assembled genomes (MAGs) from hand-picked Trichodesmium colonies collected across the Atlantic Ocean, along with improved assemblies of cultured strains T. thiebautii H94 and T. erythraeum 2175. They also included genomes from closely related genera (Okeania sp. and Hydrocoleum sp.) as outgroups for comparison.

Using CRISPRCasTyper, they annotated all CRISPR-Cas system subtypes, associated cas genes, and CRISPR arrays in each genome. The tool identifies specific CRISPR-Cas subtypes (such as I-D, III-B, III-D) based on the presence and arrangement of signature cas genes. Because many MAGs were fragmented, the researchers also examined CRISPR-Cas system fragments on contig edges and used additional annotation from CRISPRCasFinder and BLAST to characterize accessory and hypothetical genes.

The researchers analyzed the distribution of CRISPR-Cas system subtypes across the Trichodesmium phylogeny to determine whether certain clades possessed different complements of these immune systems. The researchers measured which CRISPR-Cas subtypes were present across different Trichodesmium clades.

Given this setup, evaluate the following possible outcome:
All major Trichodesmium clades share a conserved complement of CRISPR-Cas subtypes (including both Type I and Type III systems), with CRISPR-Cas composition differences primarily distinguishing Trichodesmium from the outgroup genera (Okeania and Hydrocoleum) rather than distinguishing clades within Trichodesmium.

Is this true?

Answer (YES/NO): NO